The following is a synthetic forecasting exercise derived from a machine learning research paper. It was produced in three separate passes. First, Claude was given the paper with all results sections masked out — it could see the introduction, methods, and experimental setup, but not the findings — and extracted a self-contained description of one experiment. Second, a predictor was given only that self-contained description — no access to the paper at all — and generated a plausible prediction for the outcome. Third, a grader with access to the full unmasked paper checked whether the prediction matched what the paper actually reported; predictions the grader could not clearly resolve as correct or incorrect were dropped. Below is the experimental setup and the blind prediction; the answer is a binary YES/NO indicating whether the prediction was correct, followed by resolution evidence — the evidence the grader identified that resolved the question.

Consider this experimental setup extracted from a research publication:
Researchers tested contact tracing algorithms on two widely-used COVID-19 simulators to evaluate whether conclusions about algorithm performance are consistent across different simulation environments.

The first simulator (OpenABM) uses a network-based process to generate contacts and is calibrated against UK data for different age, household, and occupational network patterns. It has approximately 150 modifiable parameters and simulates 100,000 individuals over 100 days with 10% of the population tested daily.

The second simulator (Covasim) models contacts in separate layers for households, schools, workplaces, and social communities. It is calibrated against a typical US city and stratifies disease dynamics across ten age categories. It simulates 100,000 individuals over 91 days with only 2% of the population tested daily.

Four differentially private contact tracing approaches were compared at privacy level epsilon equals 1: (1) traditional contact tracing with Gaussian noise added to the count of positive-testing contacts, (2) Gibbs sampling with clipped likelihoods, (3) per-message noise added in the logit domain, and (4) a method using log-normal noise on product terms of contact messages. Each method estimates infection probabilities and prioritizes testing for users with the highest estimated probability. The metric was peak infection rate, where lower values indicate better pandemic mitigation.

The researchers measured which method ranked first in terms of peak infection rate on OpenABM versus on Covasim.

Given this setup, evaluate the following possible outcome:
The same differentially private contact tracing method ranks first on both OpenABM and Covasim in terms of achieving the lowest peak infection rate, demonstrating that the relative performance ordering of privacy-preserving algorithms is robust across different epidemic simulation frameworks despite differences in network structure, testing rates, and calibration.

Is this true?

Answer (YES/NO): YES